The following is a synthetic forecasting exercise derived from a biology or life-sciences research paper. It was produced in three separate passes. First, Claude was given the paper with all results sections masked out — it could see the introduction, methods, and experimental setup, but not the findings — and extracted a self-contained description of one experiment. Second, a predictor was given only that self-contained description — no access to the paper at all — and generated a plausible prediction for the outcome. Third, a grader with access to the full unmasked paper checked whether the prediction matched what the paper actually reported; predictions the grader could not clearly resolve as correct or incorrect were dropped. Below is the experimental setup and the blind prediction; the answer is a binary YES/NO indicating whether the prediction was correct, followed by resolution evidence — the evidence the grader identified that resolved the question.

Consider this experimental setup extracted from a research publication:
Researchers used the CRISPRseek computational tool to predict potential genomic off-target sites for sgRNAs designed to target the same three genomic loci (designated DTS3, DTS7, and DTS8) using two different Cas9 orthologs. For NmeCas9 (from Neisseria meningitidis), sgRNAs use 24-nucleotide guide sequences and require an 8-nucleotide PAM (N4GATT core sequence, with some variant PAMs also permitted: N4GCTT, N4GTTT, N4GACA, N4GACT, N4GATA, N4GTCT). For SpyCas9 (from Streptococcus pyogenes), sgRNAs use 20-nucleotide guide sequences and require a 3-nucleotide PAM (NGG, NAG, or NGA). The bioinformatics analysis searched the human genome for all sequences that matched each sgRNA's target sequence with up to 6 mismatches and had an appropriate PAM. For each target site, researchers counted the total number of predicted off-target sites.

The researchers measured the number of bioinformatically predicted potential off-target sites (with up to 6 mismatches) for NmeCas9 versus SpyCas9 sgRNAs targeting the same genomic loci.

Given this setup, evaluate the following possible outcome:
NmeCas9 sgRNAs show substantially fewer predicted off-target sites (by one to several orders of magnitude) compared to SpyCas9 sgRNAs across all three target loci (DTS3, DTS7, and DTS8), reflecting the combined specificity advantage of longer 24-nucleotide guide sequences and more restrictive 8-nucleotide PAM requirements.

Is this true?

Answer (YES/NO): YES